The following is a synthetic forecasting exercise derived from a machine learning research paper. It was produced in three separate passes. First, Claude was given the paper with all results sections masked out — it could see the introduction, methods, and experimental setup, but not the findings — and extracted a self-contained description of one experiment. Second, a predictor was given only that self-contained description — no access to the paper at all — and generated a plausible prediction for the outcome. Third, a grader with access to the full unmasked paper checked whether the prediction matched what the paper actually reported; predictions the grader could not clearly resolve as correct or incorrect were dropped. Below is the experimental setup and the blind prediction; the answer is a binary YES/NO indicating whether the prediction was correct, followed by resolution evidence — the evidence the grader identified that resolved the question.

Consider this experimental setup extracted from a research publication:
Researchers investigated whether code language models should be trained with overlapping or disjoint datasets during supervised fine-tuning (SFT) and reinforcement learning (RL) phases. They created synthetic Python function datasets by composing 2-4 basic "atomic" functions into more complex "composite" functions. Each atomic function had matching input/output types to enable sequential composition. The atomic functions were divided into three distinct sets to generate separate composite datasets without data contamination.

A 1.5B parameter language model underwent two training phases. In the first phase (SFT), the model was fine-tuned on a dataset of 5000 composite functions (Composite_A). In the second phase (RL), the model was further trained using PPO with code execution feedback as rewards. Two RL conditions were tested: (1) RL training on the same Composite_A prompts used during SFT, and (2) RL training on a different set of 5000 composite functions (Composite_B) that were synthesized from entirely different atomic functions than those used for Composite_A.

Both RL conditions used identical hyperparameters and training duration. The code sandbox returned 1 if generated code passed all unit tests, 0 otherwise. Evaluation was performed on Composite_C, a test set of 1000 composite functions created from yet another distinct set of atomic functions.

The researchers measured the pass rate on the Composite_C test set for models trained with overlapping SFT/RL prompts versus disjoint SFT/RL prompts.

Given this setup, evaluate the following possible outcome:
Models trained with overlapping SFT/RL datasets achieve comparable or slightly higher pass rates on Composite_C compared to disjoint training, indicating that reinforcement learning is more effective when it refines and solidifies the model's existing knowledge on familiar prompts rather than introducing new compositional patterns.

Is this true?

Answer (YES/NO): NO